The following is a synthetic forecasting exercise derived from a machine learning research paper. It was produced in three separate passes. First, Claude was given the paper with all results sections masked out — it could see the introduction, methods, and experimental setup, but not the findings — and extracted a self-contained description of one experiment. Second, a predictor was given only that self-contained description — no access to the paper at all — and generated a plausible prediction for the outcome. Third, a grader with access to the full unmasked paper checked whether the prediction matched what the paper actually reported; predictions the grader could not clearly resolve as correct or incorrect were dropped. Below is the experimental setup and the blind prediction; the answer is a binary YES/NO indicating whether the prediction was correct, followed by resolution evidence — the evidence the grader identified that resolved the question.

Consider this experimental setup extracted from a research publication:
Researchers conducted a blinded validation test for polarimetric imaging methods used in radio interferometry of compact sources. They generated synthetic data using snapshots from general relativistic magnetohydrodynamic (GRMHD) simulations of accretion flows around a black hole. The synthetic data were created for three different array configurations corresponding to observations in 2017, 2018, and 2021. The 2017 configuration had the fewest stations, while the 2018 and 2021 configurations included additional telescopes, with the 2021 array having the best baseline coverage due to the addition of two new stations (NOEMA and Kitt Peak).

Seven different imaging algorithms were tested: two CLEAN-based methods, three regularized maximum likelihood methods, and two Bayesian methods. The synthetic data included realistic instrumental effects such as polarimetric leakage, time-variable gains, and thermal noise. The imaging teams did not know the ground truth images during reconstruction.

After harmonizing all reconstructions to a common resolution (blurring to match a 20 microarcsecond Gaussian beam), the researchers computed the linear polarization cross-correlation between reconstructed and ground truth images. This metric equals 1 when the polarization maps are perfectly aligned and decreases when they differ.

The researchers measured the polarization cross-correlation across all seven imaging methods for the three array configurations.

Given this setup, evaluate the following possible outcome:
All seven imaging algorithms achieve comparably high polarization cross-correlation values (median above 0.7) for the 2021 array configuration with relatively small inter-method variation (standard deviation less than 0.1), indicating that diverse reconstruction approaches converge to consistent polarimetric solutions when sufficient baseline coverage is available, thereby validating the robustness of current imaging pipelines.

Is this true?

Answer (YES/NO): YES